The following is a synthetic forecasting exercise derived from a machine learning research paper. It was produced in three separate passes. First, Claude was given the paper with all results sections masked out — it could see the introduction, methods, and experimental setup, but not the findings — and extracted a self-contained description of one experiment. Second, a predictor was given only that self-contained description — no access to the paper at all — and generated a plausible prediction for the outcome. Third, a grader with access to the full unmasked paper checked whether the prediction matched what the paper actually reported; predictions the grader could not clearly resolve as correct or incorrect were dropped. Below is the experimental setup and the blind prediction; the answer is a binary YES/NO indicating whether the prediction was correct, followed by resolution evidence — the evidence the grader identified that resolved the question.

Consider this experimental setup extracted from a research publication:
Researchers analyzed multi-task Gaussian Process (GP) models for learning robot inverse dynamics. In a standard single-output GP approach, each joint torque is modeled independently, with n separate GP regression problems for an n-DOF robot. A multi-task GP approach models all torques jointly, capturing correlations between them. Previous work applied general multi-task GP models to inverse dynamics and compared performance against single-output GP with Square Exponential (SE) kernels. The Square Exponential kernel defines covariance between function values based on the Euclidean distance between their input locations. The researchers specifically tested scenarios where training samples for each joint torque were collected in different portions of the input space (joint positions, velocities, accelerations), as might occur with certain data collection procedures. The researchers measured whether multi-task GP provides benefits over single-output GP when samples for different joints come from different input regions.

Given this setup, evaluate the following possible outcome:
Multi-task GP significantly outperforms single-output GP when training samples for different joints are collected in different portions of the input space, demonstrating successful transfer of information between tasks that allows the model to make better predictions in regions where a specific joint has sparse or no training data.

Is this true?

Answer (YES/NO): YES